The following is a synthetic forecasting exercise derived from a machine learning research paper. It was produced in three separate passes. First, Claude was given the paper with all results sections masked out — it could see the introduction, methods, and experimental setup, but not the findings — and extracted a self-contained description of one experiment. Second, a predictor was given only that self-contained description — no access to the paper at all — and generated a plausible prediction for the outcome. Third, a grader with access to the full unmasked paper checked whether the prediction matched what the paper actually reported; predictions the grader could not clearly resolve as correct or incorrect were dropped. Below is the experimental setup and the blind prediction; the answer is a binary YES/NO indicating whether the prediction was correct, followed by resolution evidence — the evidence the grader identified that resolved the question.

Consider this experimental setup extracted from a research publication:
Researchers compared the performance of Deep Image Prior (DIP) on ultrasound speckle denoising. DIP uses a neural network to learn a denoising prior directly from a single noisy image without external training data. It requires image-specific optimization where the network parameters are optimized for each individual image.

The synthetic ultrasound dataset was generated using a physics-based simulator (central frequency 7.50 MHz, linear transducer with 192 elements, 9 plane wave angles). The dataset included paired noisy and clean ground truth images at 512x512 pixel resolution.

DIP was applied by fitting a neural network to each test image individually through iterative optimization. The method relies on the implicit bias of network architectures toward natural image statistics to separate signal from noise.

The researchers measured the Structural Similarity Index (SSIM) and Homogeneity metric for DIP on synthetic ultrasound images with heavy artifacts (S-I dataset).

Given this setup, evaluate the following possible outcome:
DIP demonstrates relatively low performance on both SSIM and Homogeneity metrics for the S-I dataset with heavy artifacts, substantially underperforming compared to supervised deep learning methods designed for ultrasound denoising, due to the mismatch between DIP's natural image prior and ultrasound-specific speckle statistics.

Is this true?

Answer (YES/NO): YES